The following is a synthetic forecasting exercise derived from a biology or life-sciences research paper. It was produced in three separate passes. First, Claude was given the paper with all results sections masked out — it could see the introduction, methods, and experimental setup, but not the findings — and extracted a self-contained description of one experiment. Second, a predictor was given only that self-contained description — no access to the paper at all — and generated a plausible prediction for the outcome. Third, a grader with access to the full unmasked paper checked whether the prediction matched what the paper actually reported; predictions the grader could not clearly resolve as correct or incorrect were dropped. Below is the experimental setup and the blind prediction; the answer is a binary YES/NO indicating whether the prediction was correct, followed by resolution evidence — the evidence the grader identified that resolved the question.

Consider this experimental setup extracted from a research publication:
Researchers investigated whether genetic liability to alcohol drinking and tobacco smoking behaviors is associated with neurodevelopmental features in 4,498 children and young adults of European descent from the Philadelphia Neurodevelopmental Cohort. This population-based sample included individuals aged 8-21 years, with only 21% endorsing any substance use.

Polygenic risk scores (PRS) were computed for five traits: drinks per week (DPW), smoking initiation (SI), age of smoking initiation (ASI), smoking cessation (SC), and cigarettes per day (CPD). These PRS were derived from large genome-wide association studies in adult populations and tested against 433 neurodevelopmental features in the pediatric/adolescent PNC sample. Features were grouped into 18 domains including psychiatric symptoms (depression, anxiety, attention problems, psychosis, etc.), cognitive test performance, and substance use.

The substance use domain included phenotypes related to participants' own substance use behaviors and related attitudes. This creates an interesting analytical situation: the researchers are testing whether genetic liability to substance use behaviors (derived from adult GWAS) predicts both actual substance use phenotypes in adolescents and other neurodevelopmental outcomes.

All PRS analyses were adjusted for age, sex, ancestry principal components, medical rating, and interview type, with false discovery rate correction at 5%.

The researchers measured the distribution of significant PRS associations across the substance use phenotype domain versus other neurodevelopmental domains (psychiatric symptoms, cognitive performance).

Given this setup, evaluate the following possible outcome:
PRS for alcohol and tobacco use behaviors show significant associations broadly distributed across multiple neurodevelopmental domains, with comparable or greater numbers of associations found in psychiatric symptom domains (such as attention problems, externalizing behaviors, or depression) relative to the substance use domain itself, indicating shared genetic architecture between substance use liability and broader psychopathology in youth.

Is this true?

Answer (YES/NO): YES